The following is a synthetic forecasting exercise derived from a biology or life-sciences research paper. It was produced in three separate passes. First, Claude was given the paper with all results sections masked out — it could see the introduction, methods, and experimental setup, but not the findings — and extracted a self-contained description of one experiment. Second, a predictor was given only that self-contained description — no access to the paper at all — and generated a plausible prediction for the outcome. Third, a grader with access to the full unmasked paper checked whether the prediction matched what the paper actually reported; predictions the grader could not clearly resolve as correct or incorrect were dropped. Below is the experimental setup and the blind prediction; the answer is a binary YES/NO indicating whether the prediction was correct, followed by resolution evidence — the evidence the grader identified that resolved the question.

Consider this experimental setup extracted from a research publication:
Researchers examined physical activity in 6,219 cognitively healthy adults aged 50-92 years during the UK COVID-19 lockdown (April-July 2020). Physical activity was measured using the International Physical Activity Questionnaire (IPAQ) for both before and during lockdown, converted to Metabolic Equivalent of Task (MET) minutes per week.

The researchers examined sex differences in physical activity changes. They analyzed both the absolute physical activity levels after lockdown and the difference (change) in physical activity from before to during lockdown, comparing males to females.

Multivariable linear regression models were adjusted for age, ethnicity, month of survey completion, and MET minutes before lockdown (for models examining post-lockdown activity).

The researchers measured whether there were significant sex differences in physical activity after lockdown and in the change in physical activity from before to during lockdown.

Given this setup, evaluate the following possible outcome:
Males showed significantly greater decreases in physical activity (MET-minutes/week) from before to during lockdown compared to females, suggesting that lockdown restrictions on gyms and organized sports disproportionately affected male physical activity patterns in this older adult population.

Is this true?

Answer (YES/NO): NO